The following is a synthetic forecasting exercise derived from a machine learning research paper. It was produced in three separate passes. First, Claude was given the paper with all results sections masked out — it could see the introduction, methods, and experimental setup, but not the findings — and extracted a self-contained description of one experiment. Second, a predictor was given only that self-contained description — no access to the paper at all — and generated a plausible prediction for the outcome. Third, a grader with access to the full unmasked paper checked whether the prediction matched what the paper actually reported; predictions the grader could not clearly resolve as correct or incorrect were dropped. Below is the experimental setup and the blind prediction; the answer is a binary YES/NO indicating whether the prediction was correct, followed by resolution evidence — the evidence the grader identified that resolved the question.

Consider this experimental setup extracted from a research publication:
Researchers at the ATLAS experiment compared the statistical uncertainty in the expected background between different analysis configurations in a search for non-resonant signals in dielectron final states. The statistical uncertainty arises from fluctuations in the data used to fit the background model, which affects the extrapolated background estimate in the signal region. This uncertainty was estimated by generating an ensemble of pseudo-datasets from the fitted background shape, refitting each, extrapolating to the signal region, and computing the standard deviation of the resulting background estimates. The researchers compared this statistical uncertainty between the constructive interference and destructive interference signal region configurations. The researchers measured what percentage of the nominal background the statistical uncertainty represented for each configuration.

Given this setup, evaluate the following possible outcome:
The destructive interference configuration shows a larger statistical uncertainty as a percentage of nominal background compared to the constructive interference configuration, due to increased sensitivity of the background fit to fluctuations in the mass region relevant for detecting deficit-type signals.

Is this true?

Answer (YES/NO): YES